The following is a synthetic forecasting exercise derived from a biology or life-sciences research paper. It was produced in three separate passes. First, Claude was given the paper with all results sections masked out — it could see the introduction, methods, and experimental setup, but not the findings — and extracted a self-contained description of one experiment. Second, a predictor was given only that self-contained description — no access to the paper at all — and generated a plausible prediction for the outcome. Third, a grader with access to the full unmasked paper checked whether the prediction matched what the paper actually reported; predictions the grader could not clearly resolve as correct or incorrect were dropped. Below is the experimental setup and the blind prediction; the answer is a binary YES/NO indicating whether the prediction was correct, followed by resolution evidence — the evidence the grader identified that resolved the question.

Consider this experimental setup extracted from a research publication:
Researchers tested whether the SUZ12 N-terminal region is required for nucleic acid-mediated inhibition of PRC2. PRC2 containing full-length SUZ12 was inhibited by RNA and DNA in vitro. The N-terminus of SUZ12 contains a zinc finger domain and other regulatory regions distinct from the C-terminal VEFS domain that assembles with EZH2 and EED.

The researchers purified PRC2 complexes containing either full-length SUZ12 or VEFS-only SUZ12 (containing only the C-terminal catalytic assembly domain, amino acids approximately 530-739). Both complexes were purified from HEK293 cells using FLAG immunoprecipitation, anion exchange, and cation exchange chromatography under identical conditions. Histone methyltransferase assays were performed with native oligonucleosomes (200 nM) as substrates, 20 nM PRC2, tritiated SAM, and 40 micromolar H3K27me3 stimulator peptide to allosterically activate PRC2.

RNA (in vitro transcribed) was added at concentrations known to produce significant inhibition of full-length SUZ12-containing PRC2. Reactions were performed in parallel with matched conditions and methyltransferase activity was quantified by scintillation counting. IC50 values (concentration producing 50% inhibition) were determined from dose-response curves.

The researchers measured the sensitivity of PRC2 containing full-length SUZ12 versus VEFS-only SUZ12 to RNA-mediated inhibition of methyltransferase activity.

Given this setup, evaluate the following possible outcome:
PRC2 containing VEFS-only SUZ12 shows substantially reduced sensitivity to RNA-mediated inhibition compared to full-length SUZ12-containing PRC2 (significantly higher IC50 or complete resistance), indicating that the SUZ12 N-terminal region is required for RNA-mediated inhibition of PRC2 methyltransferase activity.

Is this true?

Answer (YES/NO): YES